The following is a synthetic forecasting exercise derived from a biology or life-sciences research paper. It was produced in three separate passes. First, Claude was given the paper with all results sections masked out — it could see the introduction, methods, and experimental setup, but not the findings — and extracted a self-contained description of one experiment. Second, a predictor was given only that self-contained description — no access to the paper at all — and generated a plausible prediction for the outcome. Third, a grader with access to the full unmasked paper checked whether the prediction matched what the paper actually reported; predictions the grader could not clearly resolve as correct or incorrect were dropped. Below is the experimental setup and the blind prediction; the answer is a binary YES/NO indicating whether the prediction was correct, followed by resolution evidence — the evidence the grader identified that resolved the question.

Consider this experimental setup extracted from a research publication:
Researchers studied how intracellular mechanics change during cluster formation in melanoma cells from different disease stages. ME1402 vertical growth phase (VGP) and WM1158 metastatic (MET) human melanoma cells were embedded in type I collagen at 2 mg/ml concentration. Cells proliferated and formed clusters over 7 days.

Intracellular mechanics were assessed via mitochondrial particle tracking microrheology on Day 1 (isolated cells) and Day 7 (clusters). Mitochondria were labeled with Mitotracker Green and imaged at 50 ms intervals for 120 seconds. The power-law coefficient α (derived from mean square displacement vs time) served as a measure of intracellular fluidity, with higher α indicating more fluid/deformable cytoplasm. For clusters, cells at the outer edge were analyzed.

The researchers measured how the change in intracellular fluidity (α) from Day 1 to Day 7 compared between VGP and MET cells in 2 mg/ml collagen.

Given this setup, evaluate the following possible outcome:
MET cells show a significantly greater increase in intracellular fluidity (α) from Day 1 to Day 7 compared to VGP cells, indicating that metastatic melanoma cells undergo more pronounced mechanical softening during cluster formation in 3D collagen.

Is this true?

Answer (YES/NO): NO